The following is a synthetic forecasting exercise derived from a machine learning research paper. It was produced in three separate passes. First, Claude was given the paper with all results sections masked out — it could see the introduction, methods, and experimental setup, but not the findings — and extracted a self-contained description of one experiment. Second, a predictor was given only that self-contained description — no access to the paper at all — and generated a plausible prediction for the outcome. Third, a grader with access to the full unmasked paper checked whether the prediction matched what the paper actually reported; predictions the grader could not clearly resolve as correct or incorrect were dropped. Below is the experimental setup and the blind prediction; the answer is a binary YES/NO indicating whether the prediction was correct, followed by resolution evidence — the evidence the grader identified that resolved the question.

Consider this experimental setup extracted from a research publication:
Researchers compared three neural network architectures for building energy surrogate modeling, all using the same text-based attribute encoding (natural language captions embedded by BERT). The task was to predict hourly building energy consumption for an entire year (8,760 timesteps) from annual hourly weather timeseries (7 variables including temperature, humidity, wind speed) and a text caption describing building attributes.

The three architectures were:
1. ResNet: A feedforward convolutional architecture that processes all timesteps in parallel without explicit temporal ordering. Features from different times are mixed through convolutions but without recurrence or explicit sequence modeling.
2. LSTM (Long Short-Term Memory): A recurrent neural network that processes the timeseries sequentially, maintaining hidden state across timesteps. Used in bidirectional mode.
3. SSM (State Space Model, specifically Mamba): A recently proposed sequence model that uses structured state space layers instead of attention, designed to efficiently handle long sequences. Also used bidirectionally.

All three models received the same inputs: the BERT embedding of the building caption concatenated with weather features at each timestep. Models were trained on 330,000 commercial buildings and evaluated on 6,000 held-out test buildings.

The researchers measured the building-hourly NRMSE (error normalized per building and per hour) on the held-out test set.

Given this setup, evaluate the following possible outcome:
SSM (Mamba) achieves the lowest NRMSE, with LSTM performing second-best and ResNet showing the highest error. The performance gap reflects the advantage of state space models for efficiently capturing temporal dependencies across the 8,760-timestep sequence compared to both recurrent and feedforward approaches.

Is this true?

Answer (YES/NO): YES